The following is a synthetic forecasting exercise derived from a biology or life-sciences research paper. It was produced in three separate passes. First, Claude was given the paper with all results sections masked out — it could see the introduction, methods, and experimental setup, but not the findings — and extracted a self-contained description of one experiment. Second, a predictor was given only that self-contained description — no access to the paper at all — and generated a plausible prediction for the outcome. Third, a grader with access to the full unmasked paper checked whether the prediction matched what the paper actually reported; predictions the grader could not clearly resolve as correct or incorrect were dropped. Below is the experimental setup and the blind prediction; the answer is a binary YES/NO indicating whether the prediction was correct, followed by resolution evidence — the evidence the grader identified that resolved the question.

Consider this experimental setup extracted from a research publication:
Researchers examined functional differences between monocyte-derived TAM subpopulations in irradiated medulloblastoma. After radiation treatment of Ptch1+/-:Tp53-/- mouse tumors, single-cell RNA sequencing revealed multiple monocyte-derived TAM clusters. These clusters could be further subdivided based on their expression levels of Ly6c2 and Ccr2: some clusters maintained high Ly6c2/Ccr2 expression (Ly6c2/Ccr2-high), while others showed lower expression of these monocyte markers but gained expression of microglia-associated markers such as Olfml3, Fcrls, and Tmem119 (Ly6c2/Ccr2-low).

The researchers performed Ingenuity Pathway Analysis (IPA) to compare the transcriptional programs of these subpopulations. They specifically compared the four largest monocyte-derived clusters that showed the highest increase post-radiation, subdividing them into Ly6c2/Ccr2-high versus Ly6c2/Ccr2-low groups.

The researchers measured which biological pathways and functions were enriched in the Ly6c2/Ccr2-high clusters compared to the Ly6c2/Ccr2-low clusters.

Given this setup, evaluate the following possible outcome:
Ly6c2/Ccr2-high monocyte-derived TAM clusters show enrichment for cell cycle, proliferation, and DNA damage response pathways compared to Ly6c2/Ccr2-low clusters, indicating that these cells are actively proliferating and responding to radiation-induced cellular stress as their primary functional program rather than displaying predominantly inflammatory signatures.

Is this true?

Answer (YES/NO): NO